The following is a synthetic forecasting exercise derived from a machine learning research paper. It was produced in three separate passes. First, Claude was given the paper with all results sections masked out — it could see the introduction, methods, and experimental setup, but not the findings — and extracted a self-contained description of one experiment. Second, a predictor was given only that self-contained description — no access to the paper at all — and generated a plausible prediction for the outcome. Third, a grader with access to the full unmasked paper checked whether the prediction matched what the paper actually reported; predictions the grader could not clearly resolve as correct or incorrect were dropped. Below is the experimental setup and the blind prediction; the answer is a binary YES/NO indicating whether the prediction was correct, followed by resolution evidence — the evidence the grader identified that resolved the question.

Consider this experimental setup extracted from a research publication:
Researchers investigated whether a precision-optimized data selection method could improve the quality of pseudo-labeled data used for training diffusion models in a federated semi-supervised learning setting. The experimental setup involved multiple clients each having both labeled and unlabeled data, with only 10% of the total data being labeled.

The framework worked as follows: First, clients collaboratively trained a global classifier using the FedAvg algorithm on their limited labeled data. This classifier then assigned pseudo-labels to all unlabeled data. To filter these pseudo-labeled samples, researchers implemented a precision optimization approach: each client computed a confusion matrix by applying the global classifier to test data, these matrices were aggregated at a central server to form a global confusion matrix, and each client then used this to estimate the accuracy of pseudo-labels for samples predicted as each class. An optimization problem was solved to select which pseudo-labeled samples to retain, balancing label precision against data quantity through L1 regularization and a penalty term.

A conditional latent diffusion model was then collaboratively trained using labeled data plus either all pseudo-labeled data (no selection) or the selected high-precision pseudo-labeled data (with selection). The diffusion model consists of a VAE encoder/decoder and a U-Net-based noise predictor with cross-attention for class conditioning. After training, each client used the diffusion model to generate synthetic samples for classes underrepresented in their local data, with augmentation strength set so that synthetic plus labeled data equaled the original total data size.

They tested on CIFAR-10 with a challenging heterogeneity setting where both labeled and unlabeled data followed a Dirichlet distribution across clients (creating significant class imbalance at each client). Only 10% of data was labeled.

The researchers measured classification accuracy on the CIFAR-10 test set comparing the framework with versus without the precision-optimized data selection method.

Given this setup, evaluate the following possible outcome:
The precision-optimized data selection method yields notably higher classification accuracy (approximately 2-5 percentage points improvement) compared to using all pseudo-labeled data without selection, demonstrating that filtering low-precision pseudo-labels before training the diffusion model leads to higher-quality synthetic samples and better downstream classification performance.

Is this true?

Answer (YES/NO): YES